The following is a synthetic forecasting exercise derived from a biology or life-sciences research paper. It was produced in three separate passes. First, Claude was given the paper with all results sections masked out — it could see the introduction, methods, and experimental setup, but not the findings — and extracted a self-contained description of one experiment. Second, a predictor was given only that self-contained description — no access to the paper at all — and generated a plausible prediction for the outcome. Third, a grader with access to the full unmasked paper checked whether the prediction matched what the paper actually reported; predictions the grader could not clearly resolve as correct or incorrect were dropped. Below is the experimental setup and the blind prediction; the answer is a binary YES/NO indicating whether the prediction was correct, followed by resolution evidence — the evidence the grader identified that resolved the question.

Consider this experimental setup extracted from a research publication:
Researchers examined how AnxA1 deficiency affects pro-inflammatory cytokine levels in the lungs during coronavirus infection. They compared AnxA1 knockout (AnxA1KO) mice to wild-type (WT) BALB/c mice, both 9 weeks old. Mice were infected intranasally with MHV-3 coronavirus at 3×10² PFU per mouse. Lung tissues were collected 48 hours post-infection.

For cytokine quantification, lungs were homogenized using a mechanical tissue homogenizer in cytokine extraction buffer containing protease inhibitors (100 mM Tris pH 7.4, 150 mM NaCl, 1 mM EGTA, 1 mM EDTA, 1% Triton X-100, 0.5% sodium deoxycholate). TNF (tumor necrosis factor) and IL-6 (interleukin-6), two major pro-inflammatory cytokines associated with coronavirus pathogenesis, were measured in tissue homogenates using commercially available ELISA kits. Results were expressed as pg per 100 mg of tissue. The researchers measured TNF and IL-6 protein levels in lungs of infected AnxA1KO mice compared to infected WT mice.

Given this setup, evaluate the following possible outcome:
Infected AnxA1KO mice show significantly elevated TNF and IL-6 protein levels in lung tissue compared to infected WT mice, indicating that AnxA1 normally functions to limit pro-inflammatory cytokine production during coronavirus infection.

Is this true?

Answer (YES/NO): NO